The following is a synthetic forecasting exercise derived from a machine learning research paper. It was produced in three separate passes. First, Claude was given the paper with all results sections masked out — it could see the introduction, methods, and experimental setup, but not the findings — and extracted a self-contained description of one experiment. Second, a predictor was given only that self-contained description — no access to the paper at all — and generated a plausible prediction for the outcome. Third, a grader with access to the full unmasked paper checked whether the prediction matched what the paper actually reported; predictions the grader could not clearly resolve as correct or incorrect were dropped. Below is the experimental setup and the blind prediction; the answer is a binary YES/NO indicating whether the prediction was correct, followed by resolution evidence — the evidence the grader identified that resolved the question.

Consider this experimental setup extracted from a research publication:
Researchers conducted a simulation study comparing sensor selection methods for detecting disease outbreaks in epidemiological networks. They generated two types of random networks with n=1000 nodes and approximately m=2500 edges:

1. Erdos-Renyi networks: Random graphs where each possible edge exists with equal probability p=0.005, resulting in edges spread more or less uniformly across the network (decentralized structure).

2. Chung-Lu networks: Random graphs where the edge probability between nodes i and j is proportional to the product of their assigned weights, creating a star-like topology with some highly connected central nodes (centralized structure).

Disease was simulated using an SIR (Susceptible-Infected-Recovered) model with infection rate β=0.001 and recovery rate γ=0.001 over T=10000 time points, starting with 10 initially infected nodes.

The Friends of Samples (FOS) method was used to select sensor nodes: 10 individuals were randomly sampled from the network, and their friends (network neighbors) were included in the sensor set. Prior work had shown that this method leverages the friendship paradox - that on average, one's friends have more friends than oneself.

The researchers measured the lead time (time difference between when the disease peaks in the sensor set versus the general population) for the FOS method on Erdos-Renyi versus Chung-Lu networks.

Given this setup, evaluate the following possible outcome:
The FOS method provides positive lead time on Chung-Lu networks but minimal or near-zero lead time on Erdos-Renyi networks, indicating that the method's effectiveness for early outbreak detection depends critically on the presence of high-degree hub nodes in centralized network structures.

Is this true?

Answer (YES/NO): NO